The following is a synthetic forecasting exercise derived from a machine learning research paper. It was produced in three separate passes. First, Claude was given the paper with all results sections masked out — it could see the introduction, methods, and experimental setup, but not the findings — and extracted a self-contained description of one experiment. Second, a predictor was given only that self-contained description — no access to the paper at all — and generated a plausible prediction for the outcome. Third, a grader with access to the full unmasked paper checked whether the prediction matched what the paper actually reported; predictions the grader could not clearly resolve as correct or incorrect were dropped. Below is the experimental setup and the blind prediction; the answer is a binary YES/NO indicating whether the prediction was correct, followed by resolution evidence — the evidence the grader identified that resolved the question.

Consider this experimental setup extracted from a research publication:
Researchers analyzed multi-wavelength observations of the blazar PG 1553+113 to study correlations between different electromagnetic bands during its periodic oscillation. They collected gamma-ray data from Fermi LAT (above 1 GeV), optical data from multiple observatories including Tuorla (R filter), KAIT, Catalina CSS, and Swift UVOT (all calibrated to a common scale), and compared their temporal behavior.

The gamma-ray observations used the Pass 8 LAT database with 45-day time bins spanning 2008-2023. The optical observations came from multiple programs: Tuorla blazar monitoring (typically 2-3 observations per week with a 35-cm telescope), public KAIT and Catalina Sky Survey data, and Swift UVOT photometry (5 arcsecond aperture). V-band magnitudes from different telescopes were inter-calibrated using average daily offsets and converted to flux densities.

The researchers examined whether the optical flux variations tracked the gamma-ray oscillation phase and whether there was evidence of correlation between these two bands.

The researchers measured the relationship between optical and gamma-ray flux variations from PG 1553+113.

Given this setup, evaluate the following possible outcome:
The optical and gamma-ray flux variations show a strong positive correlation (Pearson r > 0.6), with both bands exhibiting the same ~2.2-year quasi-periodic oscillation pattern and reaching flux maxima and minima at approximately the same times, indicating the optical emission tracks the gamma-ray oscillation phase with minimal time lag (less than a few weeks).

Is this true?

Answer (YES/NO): YES